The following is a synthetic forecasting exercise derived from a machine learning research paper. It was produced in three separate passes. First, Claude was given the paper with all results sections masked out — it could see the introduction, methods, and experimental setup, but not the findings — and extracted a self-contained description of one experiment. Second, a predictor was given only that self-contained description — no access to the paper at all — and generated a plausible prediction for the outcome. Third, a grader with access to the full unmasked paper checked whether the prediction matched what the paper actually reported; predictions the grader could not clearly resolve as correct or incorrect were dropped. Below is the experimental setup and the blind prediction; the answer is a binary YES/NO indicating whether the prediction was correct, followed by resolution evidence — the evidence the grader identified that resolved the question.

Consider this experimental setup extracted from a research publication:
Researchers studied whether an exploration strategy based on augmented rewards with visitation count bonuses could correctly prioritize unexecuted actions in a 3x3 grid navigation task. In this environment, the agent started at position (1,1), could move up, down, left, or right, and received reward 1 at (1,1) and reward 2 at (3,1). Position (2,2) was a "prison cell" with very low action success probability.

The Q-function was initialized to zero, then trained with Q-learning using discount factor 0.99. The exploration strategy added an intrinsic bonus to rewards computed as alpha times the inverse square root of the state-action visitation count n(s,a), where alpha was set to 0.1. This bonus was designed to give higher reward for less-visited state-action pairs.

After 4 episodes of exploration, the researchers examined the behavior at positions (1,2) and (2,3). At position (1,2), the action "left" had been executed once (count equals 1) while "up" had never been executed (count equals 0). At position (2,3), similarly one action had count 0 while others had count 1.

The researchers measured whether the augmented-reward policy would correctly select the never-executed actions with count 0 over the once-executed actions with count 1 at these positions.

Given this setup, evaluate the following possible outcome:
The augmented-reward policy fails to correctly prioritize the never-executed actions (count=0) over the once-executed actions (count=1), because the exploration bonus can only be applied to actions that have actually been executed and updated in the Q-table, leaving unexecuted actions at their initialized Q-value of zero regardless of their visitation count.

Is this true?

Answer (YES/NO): YES